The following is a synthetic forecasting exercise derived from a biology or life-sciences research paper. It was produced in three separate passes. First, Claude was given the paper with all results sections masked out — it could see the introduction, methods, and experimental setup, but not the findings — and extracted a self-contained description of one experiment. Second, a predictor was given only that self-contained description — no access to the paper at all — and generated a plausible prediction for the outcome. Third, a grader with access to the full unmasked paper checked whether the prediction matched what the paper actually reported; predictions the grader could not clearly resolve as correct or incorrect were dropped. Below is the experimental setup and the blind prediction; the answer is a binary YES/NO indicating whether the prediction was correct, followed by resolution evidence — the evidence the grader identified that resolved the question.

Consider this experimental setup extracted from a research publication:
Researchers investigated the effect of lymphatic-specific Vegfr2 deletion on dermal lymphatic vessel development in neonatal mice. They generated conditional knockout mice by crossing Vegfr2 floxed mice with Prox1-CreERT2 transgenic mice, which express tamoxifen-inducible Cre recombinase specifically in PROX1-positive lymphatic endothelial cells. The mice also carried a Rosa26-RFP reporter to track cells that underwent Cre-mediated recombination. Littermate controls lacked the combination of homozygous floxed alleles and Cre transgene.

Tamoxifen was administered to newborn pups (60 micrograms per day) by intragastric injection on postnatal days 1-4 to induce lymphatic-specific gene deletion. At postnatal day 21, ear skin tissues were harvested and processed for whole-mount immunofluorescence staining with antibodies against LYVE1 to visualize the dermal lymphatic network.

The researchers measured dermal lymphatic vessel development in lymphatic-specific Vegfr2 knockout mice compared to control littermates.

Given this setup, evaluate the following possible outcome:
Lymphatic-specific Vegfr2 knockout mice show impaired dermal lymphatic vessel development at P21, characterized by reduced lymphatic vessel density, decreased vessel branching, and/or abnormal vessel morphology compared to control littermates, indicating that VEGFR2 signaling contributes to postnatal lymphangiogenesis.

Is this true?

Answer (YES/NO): YES